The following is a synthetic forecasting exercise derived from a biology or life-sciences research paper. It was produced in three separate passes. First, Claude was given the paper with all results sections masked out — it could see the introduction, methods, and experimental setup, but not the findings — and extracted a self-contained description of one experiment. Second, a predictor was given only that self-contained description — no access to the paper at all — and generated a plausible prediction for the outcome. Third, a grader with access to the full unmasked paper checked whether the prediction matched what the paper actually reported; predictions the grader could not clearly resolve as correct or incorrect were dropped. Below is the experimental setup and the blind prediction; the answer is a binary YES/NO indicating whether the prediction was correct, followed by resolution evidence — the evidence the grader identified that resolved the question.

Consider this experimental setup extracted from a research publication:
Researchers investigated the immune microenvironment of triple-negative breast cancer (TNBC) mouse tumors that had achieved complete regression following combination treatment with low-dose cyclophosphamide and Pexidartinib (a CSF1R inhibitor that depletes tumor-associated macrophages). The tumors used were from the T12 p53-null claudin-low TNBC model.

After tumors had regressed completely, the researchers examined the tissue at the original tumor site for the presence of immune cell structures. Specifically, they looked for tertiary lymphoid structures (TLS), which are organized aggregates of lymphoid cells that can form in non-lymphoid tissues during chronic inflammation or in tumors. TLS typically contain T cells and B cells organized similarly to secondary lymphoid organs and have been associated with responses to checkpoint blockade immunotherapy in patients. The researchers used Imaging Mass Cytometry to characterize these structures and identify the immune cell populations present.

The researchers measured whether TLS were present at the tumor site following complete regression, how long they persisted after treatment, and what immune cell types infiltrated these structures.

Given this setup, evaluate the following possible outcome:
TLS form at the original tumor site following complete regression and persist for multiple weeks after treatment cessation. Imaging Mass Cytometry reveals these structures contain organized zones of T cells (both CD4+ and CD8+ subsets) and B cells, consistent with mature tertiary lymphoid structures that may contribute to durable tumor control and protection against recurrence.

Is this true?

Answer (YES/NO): YES